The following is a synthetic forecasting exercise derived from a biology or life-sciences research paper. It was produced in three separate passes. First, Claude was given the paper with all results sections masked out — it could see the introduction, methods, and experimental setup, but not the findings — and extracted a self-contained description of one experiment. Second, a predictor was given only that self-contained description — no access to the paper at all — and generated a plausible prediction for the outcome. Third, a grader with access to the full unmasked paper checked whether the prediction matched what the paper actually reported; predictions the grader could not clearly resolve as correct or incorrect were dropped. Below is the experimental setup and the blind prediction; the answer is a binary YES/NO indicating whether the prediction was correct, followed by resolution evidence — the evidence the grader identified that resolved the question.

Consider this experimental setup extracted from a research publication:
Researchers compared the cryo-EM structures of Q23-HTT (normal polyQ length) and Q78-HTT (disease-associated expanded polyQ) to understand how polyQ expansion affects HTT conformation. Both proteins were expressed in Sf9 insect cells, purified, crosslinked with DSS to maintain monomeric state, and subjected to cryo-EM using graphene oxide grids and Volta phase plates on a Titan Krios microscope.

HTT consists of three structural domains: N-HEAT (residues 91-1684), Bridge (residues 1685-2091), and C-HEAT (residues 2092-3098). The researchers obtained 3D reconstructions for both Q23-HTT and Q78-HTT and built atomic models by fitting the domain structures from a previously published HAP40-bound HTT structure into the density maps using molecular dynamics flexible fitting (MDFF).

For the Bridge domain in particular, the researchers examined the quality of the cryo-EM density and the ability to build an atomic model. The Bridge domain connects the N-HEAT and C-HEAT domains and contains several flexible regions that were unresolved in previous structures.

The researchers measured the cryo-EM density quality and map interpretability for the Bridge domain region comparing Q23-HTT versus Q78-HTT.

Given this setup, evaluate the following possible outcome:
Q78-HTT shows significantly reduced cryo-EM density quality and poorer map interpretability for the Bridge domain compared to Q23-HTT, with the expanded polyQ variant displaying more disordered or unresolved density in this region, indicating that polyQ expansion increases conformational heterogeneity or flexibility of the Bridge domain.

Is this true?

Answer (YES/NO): YES